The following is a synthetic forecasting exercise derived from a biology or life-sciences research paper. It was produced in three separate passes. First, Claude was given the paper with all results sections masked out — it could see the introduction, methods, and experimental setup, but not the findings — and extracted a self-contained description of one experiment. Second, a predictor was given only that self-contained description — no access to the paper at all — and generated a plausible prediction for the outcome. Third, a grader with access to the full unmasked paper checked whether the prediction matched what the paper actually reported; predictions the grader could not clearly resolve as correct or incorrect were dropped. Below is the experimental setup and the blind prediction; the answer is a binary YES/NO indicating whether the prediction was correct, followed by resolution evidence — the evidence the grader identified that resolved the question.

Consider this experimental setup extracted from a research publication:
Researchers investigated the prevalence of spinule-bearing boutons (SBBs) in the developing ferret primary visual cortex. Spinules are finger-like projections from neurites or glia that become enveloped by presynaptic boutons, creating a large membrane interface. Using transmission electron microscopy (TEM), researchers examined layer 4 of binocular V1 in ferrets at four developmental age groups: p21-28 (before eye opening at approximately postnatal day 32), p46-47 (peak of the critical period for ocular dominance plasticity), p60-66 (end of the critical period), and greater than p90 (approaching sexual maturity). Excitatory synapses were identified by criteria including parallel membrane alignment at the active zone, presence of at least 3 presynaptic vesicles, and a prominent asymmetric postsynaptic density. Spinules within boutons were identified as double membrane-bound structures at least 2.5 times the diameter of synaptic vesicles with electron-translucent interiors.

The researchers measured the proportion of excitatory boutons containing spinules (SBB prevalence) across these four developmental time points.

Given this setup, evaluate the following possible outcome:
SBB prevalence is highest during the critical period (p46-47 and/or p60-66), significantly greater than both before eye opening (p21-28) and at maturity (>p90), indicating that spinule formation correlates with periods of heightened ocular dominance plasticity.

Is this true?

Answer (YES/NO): NO